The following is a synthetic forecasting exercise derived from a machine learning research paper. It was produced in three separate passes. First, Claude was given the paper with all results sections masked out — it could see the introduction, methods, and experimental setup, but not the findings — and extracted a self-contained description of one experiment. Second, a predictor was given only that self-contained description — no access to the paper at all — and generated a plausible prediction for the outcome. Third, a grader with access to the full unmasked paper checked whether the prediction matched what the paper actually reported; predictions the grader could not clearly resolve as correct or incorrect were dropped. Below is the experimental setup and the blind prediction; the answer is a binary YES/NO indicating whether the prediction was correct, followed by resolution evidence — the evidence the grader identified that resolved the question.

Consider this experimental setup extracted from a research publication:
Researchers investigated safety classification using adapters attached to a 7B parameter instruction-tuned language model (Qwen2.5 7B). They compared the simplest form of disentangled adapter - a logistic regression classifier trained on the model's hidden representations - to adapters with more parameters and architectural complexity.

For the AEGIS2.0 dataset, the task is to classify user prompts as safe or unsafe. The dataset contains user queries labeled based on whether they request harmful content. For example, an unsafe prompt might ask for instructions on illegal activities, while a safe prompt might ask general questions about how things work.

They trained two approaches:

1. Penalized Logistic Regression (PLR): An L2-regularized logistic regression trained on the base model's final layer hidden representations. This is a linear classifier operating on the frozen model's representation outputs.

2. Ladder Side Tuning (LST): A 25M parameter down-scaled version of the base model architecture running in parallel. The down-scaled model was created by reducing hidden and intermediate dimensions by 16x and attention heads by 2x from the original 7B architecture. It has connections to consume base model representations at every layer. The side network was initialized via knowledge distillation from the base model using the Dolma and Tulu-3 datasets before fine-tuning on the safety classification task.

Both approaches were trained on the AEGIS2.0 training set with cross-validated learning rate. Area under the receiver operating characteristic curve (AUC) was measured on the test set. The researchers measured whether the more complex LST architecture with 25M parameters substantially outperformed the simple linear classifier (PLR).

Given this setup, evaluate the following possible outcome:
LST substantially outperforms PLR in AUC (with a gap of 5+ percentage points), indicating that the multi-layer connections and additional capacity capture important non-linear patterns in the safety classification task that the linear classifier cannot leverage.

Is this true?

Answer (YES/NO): NO